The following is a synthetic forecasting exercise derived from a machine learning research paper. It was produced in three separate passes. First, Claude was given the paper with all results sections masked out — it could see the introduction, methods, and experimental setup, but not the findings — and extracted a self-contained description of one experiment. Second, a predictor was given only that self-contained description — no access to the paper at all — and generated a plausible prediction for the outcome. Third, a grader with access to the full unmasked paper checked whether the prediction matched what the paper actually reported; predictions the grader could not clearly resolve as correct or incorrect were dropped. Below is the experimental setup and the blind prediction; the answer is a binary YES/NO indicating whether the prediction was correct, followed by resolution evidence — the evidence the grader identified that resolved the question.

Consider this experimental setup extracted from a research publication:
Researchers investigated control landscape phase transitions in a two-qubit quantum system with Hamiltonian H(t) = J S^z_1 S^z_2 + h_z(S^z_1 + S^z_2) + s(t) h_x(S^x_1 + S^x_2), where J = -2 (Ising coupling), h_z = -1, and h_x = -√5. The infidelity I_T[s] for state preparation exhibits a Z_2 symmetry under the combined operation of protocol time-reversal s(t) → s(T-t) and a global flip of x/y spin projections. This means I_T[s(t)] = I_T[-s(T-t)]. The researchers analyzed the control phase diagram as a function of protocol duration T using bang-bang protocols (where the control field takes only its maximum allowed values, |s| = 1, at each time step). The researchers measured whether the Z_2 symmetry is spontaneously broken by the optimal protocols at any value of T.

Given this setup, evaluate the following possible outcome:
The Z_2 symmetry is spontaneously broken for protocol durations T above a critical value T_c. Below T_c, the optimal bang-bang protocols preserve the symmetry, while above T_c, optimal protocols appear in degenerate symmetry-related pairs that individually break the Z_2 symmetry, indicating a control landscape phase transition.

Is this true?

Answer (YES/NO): YES